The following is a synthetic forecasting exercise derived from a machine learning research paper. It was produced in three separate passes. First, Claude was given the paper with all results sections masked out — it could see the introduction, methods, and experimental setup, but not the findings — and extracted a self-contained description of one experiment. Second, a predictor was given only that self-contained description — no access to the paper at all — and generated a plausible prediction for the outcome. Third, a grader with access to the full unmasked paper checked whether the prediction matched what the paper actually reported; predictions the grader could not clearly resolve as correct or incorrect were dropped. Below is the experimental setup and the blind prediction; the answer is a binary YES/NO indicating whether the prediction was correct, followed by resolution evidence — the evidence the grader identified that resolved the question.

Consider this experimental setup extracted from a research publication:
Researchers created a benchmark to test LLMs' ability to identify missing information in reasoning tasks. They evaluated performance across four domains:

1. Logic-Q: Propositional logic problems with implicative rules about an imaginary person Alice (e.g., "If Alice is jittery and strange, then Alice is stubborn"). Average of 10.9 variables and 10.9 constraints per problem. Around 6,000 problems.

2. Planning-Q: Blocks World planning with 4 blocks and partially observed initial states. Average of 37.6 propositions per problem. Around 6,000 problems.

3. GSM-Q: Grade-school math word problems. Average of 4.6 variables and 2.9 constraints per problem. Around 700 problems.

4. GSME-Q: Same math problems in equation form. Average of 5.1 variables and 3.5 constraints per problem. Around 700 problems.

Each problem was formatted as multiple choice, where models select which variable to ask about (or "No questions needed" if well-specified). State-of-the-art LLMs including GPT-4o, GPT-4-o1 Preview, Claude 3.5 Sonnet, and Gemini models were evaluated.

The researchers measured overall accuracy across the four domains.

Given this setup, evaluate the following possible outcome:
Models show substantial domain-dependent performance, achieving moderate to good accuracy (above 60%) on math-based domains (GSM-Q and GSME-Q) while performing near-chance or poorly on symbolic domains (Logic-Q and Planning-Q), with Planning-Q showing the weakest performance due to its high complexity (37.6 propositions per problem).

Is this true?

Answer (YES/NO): NO